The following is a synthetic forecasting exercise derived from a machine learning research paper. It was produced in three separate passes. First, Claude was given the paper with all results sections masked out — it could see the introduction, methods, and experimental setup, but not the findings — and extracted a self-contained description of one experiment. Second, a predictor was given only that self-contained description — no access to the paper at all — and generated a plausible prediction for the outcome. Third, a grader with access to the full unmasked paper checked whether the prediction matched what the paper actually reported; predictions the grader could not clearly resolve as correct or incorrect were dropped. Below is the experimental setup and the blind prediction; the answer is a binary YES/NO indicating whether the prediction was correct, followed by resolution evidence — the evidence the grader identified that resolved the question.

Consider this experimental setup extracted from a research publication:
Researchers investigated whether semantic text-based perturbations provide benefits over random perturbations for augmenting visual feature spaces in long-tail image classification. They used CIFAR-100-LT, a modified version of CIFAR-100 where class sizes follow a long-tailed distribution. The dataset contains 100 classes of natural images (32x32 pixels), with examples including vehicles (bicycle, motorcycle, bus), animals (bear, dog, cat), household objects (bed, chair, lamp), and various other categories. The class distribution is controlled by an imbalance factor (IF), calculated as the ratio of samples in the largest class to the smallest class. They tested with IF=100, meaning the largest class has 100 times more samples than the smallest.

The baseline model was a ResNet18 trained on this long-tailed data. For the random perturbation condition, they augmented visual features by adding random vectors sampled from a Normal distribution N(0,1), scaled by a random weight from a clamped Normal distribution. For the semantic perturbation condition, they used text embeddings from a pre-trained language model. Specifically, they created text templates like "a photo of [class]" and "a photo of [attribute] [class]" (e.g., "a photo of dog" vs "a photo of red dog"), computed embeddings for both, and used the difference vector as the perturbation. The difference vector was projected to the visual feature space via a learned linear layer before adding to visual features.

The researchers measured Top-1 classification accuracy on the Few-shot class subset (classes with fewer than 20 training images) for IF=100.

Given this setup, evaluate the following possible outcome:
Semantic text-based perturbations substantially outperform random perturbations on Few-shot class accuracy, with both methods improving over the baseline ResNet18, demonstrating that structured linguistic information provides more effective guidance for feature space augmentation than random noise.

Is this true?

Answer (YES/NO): NO